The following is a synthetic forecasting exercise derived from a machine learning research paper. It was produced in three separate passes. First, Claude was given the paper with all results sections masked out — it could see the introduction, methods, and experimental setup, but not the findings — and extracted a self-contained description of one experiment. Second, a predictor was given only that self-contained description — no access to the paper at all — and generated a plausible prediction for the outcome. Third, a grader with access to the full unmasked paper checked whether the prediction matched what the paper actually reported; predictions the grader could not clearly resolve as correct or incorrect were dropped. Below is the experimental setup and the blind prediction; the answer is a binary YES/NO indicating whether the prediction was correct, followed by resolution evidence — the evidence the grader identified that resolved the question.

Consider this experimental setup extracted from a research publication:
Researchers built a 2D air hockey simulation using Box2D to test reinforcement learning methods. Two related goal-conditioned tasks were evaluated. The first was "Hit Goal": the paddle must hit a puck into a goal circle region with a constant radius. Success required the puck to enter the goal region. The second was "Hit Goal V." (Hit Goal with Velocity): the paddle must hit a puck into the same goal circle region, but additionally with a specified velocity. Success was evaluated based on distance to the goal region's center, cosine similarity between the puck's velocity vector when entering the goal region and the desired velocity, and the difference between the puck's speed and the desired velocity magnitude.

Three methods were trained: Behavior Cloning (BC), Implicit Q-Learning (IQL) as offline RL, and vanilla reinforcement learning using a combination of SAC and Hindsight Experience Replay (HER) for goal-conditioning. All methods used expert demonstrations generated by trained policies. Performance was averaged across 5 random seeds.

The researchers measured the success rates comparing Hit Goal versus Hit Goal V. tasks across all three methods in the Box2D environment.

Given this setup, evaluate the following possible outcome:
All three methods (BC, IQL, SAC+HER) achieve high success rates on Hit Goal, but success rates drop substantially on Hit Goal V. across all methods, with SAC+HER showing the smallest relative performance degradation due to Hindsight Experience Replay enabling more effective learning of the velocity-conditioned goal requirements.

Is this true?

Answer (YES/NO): NO